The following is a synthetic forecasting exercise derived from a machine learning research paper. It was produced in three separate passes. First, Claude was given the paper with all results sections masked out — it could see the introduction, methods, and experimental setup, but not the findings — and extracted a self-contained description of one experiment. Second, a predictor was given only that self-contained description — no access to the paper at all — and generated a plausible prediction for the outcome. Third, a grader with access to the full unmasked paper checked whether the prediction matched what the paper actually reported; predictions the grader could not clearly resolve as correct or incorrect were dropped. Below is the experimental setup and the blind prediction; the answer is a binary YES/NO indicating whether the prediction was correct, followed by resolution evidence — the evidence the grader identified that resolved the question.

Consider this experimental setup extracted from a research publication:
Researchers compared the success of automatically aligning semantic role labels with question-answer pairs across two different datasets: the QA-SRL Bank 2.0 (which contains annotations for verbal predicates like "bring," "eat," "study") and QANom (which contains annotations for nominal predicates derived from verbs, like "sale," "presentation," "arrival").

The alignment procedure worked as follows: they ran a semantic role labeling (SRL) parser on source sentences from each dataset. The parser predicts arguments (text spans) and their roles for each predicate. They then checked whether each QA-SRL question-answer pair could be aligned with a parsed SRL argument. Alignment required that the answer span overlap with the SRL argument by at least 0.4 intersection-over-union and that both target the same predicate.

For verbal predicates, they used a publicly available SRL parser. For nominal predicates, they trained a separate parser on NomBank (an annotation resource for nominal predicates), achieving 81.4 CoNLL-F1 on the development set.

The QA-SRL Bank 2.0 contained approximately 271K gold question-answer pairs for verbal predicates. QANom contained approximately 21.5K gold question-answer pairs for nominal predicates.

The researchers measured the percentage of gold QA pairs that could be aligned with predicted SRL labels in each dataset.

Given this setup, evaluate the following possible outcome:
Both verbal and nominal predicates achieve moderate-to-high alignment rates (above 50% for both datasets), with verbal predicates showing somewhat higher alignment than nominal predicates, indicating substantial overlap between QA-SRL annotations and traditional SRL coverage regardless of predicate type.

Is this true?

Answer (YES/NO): NO